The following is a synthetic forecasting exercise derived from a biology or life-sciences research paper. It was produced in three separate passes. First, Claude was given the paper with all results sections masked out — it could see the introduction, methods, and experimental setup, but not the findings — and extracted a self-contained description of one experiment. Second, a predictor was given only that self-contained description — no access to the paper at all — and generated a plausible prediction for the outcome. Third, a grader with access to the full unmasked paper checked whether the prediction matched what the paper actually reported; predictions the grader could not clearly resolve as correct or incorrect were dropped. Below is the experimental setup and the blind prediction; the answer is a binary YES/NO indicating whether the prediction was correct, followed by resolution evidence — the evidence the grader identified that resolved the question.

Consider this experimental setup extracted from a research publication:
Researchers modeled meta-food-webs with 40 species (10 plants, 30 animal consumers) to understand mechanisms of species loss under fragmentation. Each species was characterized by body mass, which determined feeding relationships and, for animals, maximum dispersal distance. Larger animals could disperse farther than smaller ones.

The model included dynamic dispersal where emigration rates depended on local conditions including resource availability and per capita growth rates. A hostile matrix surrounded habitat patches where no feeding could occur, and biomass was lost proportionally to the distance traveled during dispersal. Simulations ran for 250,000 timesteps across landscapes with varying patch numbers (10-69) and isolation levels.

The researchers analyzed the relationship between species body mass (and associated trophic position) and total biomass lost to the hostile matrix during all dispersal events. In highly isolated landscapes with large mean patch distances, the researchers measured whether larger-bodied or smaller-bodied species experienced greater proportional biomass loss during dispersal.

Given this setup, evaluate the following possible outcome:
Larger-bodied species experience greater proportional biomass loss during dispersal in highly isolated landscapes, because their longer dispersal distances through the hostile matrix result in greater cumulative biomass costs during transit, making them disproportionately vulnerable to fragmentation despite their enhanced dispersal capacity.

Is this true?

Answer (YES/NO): NO